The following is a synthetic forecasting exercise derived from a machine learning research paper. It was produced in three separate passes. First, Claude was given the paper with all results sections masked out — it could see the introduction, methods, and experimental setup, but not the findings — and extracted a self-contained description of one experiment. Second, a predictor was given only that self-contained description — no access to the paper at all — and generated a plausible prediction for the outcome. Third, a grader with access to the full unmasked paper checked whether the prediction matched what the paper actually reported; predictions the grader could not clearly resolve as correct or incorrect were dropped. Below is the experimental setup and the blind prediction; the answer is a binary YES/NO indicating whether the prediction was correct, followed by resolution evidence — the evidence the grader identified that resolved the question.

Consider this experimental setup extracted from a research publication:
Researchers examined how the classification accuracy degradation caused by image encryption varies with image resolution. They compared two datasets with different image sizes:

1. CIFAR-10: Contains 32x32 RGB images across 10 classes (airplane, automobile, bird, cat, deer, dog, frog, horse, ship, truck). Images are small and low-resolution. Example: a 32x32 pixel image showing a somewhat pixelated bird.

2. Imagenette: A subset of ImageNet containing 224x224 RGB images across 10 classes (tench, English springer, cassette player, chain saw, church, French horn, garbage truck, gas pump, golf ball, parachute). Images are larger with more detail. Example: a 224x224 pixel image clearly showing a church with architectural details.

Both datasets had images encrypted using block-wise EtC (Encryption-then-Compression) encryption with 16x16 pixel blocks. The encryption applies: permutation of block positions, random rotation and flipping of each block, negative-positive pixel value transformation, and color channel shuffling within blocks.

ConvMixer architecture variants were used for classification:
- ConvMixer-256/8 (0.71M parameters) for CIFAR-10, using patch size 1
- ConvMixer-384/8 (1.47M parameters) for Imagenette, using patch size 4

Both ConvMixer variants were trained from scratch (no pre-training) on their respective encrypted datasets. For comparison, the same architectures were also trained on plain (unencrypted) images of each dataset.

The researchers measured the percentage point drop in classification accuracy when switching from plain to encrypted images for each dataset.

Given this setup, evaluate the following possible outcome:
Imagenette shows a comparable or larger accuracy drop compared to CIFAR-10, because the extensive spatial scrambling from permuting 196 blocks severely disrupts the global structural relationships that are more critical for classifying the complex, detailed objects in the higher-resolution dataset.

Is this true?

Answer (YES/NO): YES